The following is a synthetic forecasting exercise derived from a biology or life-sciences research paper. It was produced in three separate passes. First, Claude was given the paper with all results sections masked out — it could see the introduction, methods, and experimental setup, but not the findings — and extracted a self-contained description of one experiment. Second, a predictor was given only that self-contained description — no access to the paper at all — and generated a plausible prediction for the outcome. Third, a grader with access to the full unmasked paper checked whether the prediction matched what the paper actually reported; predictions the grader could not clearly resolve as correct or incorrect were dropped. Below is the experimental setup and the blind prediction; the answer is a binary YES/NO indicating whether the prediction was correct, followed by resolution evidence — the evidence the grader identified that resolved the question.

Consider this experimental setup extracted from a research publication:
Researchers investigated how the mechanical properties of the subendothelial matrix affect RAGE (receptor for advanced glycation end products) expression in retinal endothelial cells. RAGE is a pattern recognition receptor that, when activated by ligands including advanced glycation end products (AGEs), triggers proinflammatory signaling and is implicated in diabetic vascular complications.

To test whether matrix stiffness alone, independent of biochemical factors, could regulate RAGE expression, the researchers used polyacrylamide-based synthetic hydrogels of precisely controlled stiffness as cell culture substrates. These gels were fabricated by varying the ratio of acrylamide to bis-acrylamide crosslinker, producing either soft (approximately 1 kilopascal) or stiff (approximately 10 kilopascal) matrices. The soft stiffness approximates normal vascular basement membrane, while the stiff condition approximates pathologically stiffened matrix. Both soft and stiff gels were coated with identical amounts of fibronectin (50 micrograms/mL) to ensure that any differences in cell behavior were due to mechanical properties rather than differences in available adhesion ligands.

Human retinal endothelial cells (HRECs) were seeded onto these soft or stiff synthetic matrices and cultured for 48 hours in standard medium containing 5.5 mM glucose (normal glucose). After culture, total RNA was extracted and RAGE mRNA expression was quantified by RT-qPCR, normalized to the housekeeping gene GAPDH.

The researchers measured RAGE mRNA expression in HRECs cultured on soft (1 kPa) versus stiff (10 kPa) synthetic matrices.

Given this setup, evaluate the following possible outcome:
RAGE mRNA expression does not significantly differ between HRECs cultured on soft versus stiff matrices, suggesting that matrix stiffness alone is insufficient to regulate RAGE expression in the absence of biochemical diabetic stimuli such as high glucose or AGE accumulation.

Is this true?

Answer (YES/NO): NO